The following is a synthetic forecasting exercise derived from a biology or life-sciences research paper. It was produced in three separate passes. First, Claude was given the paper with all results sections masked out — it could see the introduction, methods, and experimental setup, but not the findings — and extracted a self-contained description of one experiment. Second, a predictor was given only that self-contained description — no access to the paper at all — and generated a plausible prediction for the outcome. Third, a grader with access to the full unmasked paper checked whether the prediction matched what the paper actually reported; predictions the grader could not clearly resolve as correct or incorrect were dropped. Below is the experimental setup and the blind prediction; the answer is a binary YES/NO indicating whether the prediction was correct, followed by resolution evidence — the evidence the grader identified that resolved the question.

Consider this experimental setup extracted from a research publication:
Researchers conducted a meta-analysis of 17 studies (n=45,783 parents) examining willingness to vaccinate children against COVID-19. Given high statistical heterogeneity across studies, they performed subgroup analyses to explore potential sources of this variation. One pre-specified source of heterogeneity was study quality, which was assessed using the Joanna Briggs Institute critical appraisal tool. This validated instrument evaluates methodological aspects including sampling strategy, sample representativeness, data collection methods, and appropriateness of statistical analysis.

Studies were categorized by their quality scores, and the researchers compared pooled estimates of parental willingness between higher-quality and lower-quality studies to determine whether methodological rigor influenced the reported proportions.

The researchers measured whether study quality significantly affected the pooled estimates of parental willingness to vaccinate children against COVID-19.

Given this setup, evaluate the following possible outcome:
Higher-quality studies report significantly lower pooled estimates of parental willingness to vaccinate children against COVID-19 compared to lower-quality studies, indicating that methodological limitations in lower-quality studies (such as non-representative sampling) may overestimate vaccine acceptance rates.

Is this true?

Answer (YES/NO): NO